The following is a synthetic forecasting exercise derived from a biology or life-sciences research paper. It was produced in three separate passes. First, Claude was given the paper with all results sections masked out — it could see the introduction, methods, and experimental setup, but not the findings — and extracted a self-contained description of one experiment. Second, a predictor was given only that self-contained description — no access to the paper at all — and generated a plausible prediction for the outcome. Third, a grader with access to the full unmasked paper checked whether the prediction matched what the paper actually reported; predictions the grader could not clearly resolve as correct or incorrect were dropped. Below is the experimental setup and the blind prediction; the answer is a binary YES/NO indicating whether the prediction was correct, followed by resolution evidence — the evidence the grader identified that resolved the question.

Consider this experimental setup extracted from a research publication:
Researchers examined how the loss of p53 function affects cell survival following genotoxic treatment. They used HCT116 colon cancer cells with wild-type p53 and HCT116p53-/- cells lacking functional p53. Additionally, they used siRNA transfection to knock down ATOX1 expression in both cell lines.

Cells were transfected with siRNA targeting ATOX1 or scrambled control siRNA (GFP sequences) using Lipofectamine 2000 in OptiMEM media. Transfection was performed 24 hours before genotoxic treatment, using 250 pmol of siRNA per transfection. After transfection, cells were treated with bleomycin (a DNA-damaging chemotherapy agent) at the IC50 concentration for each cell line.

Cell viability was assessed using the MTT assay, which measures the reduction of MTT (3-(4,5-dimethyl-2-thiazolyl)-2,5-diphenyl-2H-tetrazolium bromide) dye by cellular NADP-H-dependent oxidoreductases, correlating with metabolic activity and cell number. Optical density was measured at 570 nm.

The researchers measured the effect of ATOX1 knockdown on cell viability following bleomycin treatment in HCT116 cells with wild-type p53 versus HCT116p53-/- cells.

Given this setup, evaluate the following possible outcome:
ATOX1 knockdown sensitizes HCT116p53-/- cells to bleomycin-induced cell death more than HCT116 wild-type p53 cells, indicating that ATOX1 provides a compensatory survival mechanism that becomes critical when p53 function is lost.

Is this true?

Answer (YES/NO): YES